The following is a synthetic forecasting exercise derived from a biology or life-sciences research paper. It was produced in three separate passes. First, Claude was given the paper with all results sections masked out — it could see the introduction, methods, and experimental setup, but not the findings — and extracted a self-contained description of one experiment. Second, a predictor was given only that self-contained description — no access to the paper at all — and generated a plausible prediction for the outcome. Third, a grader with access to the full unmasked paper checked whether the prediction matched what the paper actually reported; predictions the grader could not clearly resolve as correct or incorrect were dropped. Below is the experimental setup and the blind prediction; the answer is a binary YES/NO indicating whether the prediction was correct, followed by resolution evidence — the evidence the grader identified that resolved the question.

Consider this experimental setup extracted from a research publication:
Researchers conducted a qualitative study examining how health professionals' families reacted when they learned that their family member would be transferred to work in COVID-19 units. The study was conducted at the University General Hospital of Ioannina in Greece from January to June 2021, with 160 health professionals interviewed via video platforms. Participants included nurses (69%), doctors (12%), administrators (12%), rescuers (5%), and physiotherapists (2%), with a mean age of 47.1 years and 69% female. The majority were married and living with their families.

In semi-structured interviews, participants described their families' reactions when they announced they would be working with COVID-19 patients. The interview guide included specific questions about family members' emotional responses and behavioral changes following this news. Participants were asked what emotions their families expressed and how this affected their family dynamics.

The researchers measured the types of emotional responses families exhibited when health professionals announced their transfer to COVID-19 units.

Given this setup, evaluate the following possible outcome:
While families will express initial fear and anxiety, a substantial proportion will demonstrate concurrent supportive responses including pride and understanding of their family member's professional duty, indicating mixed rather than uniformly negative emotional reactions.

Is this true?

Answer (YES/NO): NO